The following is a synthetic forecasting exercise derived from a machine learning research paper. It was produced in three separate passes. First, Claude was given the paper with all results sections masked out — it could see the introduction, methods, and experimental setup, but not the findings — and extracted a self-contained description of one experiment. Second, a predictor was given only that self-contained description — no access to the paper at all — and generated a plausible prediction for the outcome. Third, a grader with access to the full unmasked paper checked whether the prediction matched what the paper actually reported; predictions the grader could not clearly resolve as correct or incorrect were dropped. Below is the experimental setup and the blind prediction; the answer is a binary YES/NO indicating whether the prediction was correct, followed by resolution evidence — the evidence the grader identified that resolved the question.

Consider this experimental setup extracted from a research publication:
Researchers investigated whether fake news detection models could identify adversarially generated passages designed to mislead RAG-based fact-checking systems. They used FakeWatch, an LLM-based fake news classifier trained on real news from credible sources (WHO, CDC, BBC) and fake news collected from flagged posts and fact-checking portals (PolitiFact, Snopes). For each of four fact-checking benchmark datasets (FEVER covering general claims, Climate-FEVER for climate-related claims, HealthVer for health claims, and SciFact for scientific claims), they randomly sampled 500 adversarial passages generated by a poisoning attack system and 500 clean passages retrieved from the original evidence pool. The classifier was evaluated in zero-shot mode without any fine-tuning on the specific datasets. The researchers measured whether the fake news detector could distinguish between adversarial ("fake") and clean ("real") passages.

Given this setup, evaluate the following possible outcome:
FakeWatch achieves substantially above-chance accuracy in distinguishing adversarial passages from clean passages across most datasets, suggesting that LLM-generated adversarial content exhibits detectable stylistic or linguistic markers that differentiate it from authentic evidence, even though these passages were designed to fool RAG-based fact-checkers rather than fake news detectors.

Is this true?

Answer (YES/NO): NO